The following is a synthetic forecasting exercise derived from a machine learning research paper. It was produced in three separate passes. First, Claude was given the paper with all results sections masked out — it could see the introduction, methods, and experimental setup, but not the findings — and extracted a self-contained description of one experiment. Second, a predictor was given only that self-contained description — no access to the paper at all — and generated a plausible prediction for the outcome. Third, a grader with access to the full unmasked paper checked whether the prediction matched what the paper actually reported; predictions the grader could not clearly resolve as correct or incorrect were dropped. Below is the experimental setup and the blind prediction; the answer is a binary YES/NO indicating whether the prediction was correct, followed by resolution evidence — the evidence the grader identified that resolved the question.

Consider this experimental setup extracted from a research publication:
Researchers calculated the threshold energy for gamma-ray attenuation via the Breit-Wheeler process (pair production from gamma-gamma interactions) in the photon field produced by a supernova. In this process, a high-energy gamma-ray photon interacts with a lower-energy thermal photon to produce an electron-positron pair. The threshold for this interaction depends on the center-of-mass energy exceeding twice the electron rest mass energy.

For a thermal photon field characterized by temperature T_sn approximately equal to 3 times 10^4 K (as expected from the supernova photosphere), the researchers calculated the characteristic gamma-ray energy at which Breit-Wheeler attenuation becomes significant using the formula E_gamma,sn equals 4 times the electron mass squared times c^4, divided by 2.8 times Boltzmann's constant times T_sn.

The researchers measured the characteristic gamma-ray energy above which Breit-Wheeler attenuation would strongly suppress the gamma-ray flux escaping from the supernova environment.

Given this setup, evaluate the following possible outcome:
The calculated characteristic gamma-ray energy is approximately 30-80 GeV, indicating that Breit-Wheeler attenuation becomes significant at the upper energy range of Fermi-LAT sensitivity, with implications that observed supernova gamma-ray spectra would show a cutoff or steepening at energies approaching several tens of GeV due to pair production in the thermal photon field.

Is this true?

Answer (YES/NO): NO